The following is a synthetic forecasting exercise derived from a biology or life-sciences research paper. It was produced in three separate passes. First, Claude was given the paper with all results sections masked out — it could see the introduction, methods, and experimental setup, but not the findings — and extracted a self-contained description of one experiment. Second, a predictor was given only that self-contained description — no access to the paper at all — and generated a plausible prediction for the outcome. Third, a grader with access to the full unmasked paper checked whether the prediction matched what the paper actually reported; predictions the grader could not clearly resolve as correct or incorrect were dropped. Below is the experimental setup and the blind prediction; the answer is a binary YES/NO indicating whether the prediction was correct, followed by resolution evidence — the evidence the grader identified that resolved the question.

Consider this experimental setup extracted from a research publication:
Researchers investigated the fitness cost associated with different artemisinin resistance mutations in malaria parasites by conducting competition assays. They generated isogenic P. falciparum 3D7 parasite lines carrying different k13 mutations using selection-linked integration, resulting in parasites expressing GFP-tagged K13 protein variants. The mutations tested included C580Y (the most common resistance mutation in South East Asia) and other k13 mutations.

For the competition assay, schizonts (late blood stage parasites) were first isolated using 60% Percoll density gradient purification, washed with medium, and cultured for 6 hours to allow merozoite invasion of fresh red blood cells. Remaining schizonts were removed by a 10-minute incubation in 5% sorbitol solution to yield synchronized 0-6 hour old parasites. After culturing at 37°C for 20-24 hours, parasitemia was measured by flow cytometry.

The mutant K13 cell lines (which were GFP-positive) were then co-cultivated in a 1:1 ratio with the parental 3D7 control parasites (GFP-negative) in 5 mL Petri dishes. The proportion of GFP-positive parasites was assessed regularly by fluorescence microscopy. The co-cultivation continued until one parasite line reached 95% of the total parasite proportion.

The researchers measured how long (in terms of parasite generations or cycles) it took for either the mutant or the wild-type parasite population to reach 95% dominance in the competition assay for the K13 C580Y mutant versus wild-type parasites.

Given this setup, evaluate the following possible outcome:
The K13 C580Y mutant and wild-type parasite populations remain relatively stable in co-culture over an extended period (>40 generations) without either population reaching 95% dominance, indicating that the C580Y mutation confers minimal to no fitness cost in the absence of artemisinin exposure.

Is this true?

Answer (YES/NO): NO